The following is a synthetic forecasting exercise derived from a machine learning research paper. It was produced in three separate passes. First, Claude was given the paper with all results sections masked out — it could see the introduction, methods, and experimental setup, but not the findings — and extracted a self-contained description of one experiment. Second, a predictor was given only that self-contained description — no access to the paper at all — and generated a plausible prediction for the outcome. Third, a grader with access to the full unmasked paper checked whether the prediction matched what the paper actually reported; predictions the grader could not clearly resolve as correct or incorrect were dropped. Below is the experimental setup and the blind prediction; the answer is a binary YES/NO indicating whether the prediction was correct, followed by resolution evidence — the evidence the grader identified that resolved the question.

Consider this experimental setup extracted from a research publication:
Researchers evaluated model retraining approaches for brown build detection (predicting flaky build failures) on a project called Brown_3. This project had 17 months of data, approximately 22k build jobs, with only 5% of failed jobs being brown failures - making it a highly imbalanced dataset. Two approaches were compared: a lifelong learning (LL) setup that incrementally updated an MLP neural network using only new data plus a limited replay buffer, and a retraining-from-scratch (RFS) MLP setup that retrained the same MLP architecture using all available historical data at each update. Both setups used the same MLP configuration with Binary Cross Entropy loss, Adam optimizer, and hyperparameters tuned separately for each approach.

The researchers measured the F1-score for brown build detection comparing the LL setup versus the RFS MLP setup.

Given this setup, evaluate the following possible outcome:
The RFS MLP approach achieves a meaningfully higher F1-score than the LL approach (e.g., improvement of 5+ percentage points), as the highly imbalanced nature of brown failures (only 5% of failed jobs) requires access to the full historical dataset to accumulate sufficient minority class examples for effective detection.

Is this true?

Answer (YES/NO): YES